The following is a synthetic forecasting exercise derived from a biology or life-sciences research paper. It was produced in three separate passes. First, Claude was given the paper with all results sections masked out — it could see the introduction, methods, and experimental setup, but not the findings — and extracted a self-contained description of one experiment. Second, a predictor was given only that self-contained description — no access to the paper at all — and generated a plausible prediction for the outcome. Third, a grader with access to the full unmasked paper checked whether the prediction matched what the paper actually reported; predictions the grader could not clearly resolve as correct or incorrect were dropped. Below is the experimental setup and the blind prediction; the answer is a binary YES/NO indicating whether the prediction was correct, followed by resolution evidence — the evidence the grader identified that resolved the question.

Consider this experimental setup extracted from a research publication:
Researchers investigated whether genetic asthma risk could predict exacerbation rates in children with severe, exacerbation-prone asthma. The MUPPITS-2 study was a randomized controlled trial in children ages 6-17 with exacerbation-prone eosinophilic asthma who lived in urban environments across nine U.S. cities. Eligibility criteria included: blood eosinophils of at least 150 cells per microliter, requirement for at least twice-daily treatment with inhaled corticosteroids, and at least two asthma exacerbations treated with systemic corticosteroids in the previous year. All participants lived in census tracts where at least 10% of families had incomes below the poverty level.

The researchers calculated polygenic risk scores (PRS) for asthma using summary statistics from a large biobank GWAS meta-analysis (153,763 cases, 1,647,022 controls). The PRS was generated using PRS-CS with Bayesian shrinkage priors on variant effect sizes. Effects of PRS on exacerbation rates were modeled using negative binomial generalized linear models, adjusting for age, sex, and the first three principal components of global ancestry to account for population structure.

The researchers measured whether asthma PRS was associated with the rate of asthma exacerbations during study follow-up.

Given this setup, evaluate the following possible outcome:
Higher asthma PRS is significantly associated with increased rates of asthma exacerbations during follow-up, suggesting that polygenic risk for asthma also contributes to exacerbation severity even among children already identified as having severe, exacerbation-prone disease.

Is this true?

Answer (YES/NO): YES